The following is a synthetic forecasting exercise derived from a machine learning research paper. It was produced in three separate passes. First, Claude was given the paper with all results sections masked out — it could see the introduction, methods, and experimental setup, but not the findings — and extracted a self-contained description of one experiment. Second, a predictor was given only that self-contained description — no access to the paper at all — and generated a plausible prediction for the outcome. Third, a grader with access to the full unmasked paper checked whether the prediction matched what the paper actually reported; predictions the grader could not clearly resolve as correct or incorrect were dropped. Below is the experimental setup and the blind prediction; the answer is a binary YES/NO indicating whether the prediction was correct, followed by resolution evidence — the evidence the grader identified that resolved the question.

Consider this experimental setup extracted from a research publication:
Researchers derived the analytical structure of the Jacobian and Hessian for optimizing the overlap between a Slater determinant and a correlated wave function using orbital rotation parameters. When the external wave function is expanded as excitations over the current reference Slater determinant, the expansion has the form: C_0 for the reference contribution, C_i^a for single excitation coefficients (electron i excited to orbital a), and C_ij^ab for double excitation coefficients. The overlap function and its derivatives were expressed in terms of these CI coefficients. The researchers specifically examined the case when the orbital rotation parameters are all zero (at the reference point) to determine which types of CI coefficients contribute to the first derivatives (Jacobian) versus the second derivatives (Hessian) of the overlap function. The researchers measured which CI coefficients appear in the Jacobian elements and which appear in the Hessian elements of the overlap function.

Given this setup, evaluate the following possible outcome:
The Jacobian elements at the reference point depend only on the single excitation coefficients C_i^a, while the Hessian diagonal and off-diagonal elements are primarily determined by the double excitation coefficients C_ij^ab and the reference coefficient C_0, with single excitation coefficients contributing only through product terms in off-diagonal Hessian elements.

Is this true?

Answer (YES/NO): NO